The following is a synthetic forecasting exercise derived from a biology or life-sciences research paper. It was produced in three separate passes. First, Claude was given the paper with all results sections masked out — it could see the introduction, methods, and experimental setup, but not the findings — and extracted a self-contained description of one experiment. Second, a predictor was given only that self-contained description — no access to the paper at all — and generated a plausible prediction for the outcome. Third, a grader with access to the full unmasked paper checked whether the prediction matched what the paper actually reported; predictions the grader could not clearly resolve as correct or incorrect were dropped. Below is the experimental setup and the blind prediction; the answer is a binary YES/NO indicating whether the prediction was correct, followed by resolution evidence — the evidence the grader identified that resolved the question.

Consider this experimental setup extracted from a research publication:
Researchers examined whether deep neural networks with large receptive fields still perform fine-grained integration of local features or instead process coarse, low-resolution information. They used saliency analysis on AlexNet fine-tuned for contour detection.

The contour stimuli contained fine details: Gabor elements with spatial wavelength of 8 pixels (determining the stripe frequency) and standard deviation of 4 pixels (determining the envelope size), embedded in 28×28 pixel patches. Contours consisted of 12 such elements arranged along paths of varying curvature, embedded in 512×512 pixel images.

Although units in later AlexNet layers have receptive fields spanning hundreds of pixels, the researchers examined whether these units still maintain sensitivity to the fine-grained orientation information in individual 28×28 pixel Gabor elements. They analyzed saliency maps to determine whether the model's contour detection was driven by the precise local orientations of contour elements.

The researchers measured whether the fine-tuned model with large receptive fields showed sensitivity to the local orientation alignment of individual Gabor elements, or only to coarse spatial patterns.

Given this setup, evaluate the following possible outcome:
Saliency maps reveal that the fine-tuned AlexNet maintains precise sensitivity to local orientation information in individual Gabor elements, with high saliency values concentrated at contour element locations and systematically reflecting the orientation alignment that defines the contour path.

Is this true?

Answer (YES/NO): YES